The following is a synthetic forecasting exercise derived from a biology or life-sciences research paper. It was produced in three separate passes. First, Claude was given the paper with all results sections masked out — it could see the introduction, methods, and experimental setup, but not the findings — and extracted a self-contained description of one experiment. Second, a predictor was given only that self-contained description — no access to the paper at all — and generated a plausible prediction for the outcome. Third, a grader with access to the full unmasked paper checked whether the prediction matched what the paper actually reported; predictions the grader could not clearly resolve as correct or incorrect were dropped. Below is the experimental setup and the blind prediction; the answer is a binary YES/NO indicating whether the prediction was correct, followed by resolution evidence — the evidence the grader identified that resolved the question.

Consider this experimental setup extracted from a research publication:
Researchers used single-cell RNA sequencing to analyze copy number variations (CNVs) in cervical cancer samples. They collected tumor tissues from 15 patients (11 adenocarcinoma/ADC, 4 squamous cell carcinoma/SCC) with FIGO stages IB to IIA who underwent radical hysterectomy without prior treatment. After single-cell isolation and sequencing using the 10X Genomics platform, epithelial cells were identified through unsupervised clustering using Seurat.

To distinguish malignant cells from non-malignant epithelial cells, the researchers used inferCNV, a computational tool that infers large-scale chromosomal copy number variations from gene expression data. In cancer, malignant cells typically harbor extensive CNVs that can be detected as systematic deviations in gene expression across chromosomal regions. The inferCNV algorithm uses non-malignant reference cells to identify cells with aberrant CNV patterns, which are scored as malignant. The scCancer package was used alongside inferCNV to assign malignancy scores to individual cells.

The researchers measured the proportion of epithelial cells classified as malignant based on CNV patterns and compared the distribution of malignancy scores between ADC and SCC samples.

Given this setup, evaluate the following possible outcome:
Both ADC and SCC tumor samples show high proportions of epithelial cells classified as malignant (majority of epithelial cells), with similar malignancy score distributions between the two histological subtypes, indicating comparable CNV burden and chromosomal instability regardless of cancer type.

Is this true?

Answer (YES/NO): NO